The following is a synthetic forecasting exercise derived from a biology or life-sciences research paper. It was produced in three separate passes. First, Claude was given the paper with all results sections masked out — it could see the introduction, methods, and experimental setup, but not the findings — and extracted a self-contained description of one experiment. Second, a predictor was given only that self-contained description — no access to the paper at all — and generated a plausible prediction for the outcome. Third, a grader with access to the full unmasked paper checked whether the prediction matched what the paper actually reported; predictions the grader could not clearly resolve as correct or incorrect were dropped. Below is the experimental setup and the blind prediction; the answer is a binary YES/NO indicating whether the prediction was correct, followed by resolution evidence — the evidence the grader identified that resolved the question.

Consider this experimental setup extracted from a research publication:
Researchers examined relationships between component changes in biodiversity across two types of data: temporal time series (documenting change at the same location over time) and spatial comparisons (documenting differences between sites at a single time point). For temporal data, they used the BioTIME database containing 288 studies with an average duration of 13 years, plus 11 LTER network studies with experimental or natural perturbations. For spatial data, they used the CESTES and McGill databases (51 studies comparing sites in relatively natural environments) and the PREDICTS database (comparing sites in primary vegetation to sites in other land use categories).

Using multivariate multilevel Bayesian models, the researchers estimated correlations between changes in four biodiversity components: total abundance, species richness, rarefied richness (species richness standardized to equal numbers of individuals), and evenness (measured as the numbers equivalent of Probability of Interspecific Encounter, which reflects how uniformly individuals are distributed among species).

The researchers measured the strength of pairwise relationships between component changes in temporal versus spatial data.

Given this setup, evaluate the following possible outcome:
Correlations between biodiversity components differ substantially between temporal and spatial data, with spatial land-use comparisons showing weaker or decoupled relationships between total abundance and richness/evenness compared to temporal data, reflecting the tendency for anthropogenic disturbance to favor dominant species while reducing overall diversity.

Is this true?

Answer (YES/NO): NO